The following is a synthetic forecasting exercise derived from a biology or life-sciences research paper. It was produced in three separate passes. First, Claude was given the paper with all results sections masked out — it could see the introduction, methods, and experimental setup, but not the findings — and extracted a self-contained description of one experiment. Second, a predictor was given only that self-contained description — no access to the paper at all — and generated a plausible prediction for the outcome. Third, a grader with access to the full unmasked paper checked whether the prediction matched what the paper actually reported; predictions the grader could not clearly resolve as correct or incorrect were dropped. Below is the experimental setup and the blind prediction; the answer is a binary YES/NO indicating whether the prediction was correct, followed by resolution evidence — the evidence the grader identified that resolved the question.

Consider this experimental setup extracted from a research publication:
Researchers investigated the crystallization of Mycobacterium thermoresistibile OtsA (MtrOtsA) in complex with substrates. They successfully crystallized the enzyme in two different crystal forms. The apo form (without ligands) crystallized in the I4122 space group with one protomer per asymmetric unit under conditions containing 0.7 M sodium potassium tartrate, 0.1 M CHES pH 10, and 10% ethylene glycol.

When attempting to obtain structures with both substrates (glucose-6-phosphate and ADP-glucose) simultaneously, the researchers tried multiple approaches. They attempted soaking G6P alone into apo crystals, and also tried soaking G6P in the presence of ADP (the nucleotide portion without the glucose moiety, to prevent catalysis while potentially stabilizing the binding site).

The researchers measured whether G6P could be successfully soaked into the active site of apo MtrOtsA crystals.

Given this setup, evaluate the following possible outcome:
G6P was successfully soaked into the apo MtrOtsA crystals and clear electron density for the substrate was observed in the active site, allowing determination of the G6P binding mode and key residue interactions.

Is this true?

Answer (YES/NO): NO